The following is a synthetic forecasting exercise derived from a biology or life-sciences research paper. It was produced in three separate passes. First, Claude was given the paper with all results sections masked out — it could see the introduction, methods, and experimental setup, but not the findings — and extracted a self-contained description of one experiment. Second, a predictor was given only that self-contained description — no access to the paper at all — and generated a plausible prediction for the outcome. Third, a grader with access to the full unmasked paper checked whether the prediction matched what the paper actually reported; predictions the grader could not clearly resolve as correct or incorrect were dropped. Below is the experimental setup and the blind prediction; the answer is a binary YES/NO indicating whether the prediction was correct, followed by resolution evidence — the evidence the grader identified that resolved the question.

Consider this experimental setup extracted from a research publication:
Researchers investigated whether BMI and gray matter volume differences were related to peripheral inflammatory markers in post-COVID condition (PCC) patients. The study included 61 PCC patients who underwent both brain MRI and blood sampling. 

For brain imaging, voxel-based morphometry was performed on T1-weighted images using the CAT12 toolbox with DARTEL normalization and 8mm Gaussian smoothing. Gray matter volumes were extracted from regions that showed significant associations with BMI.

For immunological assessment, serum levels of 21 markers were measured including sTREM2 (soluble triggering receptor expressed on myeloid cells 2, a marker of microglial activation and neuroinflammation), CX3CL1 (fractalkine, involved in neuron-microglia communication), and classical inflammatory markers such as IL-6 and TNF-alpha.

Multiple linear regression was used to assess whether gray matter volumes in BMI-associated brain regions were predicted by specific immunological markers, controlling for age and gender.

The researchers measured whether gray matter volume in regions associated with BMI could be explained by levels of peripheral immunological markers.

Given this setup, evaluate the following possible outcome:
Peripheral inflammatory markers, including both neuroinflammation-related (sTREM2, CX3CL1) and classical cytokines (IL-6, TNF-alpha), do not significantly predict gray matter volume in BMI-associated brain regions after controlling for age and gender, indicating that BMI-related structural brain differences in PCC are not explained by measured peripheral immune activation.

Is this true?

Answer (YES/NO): NO